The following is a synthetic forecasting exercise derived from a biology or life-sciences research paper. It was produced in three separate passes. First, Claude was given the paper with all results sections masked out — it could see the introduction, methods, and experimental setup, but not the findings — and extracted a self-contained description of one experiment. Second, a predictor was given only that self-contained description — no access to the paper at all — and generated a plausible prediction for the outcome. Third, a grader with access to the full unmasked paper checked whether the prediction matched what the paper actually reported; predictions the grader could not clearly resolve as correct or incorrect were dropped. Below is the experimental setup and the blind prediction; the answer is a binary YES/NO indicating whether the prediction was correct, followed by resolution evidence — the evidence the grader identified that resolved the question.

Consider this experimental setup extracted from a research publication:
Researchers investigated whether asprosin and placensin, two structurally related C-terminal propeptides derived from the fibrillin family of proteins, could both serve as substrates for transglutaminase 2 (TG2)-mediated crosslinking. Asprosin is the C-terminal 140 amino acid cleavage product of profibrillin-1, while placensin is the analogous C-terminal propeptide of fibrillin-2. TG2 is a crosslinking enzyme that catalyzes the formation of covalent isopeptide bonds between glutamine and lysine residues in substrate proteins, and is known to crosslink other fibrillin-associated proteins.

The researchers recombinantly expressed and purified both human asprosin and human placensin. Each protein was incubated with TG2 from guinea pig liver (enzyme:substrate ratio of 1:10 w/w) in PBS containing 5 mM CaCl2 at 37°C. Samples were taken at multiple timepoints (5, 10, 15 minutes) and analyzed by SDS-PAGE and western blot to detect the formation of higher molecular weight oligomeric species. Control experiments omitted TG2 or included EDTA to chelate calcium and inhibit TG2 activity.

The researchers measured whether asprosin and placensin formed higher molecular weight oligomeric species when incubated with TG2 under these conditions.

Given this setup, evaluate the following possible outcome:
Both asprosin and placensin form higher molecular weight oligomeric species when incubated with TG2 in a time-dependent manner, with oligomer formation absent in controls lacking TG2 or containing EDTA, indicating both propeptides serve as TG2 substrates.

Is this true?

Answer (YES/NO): NO